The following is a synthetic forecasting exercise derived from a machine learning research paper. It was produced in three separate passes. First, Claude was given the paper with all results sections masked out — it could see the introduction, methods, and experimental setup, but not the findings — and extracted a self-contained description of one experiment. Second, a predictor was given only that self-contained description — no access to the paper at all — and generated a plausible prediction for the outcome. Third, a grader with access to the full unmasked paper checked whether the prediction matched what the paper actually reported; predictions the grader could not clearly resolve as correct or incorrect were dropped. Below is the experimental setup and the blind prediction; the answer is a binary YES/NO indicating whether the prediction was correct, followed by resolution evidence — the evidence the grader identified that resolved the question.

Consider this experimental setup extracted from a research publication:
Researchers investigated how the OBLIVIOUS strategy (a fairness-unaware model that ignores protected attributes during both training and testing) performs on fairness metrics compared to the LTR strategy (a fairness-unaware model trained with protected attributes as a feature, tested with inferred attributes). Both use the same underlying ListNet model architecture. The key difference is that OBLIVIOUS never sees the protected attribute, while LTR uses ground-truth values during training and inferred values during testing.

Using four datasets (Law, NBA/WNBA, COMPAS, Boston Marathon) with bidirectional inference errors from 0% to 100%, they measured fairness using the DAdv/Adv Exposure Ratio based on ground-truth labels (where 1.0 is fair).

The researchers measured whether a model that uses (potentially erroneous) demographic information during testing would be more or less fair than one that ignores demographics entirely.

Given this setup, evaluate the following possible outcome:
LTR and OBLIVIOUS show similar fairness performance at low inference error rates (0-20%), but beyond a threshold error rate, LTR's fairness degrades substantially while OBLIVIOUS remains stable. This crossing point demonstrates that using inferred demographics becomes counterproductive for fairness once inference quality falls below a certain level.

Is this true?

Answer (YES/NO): NO